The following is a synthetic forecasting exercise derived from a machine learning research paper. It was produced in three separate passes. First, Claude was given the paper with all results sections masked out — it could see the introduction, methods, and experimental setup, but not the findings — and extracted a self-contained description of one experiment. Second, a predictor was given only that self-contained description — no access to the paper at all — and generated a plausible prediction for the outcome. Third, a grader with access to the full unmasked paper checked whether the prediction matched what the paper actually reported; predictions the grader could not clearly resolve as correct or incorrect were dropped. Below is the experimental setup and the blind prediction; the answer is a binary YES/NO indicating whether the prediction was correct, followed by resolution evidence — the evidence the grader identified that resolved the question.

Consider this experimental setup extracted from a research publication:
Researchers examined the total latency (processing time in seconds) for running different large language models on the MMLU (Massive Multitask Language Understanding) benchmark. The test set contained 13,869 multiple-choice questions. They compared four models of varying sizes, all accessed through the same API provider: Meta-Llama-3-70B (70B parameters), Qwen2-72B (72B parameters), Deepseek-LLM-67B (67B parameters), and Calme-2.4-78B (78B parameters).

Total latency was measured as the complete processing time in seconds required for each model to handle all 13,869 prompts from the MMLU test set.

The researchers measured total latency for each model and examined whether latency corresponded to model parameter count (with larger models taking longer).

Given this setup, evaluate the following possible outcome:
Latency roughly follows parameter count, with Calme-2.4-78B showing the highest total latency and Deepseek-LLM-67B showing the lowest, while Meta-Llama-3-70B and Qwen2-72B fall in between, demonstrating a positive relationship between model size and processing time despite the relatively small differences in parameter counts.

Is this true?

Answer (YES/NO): NO